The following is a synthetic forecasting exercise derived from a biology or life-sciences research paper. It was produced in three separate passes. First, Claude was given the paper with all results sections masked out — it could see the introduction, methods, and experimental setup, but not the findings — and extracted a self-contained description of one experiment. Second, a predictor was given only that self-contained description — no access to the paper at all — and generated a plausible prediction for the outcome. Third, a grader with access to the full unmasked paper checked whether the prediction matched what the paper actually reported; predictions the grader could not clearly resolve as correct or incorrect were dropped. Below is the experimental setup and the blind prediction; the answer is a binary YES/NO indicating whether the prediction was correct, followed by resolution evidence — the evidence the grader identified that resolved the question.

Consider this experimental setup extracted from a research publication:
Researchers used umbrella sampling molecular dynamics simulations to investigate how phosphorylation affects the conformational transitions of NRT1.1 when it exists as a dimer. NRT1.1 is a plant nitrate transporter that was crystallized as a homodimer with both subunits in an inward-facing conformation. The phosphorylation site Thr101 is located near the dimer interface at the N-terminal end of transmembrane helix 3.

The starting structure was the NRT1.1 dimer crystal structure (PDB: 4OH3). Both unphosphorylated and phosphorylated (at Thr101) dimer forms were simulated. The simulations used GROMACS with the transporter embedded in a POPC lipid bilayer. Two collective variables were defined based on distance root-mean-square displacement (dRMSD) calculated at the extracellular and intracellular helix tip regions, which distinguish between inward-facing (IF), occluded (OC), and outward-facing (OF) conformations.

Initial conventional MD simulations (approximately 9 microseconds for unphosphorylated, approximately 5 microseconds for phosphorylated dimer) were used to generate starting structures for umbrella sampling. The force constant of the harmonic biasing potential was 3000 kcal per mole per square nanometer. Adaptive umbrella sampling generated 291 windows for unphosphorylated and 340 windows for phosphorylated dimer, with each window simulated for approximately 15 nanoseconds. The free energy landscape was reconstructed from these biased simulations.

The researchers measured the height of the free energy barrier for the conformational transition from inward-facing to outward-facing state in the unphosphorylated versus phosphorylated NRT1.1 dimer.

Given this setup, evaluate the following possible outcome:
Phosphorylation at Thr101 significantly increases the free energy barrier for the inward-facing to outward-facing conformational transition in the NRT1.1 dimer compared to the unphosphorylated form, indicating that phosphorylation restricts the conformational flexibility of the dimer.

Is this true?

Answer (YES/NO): NO